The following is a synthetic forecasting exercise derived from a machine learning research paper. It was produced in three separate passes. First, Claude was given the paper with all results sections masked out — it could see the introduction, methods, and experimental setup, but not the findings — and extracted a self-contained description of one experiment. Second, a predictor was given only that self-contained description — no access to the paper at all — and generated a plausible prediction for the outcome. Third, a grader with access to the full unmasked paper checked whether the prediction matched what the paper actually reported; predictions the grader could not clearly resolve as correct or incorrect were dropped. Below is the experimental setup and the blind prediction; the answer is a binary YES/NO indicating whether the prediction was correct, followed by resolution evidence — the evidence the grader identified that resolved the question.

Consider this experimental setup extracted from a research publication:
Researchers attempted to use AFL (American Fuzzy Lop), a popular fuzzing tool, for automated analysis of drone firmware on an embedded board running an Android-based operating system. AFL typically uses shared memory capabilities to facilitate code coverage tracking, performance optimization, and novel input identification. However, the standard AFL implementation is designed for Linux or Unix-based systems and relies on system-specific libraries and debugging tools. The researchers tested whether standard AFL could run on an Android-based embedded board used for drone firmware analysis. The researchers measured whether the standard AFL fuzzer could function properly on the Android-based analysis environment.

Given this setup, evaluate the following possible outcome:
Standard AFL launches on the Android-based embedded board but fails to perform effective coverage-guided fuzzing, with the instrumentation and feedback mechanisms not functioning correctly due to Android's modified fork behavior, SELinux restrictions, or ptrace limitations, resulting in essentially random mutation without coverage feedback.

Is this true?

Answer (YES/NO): NO